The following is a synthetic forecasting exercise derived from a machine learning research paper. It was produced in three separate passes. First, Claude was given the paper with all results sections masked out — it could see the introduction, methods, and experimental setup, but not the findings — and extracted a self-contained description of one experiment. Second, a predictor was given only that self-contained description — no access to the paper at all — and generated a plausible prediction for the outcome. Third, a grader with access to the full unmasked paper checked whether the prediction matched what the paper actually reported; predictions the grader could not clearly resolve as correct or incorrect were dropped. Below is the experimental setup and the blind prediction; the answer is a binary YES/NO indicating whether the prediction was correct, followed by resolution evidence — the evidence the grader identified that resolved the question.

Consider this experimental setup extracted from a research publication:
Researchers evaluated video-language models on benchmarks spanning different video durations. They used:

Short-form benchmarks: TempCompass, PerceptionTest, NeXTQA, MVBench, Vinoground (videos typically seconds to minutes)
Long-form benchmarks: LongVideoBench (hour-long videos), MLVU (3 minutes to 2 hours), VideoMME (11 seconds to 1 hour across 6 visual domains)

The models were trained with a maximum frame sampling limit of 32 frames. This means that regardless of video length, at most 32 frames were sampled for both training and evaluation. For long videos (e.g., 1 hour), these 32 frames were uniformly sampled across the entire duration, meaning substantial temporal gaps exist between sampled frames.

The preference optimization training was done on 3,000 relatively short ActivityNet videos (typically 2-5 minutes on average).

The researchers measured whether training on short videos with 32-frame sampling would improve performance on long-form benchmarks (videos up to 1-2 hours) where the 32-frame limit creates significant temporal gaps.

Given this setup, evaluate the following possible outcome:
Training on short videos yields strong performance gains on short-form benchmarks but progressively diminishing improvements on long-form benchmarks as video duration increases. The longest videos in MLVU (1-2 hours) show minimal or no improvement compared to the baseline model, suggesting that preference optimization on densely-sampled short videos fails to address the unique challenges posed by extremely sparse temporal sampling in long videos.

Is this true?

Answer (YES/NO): NO